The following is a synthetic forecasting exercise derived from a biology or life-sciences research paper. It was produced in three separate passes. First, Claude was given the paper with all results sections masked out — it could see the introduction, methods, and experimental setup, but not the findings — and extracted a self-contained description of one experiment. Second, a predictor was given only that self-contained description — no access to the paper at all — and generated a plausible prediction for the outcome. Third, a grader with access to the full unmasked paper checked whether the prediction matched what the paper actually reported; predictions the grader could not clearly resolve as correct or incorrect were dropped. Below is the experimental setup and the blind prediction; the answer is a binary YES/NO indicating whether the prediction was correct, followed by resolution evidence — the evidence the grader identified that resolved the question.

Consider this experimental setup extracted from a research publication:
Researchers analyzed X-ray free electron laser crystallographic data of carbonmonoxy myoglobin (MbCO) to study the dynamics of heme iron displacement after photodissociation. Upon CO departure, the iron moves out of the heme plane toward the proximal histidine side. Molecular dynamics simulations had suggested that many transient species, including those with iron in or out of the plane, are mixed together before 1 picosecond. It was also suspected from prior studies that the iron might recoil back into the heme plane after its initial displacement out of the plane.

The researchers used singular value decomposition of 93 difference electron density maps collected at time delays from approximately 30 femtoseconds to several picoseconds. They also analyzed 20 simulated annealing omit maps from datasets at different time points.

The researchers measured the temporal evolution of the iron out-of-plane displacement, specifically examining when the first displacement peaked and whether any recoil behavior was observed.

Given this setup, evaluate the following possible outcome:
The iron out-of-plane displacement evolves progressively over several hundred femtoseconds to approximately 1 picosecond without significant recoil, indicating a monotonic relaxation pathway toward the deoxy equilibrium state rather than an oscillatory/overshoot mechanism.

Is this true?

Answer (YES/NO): NO